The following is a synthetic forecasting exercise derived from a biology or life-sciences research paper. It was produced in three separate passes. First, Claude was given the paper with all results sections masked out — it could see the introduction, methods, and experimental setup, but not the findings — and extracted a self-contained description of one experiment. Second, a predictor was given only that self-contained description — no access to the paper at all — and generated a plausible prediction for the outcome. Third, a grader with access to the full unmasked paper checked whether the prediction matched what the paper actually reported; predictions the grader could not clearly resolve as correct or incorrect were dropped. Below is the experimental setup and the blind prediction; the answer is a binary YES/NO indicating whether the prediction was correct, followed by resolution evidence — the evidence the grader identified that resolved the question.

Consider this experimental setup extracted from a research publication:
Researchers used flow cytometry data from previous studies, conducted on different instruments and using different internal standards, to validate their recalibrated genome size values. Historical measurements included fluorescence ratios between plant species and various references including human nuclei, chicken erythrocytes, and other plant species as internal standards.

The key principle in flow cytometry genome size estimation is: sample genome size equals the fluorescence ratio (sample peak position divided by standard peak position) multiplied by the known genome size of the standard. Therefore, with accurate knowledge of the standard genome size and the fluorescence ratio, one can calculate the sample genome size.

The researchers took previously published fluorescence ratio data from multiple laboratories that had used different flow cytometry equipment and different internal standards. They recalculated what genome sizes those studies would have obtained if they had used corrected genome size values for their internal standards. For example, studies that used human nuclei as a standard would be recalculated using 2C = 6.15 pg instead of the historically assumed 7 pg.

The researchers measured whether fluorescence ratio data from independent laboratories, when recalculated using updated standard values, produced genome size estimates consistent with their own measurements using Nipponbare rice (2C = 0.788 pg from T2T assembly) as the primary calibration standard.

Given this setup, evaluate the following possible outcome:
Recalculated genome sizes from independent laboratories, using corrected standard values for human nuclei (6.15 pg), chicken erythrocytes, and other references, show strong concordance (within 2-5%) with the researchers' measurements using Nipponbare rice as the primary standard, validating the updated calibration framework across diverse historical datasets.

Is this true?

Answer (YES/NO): YES